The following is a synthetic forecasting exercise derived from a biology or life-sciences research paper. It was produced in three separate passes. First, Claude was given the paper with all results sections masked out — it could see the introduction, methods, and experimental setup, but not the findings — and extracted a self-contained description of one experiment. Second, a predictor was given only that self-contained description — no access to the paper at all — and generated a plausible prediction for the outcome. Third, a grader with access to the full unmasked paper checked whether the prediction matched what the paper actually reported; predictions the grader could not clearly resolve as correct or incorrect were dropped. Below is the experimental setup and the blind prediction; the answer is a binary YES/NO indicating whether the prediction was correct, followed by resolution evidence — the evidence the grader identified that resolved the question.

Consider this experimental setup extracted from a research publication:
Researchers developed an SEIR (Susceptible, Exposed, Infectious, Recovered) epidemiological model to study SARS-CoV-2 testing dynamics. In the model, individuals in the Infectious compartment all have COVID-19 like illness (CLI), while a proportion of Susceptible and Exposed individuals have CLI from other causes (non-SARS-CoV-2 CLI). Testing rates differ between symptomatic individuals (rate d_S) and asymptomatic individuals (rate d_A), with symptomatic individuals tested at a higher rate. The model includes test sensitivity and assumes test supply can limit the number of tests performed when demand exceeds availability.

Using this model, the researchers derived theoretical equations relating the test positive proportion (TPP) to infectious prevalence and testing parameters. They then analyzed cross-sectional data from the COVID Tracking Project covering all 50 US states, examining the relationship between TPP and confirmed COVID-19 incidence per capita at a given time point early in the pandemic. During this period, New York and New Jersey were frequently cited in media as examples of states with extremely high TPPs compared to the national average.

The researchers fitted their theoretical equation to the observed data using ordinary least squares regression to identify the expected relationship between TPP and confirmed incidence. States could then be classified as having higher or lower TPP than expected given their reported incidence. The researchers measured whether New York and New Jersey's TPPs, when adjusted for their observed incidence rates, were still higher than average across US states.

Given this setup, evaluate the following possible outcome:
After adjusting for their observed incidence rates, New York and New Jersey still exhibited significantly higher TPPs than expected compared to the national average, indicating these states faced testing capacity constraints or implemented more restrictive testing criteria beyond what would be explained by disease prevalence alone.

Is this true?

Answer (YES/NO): NO